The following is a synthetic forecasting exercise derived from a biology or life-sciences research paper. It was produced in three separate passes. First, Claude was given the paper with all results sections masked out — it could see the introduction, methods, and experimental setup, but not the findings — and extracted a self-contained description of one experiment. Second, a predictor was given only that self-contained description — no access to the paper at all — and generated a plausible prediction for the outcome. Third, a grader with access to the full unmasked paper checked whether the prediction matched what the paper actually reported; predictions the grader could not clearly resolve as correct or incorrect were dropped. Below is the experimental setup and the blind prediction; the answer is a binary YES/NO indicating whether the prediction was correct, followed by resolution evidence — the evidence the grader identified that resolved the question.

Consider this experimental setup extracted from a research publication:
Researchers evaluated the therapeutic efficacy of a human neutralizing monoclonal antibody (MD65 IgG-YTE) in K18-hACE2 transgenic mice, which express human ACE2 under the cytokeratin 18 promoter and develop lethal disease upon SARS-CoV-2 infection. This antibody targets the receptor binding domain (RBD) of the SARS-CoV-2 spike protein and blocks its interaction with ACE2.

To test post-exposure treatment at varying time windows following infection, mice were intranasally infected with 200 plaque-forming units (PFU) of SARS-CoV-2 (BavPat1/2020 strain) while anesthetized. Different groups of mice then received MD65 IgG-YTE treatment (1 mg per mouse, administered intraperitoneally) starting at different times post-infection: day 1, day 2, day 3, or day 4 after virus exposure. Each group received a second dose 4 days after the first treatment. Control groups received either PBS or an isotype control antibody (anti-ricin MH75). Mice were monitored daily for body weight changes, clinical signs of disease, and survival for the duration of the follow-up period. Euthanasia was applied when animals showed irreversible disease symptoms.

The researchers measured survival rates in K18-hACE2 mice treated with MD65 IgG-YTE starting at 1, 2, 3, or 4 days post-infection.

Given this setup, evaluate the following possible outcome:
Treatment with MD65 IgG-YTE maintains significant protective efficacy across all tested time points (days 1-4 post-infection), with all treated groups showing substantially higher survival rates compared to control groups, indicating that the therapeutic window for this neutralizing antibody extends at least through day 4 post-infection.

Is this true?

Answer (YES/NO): YES